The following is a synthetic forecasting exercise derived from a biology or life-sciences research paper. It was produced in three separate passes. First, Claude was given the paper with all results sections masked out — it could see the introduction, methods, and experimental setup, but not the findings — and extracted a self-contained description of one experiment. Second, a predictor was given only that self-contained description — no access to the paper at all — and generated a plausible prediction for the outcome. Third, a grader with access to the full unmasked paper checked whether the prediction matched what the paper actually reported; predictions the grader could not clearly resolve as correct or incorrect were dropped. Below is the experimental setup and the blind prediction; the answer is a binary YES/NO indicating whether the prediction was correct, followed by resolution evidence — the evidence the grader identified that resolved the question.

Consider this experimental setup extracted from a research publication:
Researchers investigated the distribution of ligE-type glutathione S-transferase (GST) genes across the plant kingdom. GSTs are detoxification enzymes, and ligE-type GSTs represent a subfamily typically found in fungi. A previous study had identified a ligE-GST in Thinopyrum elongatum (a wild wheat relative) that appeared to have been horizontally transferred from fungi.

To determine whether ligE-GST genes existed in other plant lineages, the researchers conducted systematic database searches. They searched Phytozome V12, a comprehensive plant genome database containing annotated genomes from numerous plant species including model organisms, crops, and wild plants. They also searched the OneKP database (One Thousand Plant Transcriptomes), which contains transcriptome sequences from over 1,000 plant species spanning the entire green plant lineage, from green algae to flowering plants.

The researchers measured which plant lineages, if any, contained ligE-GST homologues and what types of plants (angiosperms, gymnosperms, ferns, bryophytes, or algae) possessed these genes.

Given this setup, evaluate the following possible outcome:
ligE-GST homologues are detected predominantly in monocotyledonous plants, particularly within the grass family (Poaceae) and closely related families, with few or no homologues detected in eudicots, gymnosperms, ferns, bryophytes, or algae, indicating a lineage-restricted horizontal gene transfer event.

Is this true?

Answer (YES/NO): NO